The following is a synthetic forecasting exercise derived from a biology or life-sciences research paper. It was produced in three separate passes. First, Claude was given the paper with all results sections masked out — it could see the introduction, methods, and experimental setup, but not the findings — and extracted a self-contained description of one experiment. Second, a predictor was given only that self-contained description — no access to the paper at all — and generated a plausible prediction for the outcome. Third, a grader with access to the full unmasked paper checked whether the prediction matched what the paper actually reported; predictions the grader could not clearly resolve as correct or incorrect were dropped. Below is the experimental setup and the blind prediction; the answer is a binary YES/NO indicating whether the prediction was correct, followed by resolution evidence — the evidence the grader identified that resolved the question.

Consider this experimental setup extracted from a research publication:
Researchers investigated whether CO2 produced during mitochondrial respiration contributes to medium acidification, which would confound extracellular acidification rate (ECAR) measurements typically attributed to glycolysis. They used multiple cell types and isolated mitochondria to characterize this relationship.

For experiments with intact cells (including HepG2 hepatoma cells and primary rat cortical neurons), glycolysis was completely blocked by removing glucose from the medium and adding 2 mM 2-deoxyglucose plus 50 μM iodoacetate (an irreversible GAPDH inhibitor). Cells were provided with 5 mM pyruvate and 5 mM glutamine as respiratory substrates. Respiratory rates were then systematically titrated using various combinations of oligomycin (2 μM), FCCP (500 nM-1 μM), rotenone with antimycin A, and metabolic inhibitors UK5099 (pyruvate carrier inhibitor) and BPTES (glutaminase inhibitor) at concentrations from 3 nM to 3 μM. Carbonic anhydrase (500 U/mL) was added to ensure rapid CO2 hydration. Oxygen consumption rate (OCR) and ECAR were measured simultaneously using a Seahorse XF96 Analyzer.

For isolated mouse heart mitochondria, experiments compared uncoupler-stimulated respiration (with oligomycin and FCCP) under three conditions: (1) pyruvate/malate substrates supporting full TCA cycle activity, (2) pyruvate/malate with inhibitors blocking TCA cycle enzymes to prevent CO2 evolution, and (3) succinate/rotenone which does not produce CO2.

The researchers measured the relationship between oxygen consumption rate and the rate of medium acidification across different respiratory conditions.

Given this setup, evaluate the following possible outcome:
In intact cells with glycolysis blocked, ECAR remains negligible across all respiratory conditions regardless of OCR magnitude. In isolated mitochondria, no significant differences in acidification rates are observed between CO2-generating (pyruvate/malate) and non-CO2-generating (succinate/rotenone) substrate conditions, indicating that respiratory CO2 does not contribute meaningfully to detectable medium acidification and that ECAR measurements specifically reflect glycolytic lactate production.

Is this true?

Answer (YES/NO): NO